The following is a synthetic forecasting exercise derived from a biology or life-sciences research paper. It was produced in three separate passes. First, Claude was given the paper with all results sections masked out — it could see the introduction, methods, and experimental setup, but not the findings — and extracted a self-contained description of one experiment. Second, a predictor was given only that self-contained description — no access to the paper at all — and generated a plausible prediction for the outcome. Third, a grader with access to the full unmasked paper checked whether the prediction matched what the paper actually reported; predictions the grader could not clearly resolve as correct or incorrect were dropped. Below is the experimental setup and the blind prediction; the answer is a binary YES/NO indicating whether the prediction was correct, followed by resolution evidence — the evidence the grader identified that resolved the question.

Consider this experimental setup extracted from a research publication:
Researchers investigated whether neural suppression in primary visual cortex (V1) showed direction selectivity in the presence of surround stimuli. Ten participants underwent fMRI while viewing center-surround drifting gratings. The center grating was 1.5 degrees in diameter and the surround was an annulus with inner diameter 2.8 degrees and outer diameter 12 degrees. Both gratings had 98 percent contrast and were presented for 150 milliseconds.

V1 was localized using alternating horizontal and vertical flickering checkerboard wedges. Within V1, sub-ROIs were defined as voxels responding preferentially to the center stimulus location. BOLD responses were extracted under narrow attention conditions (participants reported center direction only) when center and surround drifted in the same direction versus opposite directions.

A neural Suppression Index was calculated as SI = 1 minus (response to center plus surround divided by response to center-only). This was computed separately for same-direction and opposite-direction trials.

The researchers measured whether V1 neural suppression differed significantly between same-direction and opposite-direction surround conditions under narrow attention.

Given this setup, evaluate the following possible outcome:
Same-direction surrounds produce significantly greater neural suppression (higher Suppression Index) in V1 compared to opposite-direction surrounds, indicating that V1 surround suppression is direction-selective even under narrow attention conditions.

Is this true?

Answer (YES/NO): NO